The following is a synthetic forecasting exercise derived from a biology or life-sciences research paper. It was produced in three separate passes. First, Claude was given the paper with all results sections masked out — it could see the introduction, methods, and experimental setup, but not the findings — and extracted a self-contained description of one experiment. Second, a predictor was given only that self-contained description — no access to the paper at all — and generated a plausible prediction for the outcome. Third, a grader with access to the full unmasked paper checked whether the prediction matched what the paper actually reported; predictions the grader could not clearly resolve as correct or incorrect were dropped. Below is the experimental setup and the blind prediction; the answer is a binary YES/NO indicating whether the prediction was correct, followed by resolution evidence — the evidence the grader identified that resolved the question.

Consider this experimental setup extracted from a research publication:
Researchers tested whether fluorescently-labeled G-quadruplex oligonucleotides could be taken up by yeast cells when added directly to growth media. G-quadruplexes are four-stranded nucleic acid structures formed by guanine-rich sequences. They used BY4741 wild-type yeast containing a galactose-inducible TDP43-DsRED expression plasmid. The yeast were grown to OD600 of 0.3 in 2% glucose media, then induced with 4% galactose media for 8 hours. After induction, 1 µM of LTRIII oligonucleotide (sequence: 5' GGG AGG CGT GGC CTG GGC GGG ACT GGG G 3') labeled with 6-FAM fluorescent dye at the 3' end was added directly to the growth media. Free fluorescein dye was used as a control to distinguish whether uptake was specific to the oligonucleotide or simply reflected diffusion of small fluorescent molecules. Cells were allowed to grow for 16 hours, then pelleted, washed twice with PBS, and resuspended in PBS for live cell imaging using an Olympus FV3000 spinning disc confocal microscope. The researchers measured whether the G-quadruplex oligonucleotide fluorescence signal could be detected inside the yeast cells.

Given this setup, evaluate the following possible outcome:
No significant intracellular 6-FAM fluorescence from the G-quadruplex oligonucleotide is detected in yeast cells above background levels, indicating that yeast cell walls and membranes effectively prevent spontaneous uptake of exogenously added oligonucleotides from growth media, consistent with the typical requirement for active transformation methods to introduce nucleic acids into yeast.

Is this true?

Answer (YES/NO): NO